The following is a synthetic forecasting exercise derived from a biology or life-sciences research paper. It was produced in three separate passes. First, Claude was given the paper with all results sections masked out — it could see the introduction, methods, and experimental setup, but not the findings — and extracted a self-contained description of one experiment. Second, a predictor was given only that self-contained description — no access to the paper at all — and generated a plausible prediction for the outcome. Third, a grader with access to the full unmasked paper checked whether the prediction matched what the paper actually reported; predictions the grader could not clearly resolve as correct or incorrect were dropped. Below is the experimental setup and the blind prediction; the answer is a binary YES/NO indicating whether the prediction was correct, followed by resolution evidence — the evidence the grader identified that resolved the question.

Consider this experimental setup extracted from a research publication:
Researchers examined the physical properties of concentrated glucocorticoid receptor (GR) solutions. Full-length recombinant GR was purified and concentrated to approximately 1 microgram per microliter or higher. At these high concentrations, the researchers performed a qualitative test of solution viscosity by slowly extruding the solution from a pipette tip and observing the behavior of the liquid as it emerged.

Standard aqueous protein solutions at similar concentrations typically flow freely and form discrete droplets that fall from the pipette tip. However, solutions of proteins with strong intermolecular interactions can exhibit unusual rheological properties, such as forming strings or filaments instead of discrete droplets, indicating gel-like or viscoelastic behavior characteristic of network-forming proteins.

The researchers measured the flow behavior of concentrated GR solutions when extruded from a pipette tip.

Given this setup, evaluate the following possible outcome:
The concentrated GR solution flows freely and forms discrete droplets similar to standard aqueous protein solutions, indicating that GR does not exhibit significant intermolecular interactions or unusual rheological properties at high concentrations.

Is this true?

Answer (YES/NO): NO